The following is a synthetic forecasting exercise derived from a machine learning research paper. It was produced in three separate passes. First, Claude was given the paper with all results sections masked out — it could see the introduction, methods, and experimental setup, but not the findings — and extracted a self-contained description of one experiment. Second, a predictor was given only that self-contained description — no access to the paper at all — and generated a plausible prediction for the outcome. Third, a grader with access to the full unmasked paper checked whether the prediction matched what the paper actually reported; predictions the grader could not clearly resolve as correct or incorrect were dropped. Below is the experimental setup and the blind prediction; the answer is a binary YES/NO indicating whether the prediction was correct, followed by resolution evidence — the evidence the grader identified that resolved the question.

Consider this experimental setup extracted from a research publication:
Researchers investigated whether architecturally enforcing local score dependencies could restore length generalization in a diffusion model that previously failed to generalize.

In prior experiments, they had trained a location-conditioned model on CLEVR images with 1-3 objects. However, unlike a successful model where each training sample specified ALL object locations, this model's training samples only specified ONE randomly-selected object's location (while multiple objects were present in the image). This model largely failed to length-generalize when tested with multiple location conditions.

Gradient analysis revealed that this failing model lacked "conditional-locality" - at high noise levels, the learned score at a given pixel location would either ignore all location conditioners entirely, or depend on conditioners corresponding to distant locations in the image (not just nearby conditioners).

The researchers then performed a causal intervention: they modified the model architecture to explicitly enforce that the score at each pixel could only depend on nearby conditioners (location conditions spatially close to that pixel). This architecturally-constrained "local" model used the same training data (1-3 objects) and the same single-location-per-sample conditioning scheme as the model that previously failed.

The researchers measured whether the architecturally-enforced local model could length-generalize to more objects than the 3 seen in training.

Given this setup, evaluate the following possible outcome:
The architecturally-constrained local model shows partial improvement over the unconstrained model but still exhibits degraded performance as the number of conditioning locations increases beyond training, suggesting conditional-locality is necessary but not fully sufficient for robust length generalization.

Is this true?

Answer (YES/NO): NO